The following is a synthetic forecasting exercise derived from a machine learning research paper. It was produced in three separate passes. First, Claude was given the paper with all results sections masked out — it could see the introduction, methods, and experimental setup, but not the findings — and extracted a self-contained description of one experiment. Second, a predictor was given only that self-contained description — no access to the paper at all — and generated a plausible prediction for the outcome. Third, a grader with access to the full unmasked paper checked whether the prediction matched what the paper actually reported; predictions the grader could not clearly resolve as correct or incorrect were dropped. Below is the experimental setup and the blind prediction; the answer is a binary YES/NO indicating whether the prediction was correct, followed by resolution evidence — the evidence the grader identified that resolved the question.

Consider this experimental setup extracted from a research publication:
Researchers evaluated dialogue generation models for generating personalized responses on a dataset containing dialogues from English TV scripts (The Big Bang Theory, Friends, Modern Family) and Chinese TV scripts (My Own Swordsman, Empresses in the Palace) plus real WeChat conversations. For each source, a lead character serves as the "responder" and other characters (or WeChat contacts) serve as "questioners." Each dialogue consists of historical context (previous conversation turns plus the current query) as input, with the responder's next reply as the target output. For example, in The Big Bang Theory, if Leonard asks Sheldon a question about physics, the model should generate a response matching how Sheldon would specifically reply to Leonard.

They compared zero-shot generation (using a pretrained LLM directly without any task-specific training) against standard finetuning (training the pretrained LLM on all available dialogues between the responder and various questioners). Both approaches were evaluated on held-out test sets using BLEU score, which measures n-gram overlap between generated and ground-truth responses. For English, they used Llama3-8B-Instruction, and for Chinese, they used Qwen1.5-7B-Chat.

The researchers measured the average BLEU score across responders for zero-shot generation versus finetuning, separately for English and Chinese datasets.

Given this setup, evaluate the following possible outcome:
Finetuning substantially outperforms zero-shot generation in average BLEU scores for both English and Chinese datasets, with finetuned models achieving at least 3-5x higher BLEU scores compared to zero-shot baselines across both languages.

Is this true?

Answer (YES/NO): NO